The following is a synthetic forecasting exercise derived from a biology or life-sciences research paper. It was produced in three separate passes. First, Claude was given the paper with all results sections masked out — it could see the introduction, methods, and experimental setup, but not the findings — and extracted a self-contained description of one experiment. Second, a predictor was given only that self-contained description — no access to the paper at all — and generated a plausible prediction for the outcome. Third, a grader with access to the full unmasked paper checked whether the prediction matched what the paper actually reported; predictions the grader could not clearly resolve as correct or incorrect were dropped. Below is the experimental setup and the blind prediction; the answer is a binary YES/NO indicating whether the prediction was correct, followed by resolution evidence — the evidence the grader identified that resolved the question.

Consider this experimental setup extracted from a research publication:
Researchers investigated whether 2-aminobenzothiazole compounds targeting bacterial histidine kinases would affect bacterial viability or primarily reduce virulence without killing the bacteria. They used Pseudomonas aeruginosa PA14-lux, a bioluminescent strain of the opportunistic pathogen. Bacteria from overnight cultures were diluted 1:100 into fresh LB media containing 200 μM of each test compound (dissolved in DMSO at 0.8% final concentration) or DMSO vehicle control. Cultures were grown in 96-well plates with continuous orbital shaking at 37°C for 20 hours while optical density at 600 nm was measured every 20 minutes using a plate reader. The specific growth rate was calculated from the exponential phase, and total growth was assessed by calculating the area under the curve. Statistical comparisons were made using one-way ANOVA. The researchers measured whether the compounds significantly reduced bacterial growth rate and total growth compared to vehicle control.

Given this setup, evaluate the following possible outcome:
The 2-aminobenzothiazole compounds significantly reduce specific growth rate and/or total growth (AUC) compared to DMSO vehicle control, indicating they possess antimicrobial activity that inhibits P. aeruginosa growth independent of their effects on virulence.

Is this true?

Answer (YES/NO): NO